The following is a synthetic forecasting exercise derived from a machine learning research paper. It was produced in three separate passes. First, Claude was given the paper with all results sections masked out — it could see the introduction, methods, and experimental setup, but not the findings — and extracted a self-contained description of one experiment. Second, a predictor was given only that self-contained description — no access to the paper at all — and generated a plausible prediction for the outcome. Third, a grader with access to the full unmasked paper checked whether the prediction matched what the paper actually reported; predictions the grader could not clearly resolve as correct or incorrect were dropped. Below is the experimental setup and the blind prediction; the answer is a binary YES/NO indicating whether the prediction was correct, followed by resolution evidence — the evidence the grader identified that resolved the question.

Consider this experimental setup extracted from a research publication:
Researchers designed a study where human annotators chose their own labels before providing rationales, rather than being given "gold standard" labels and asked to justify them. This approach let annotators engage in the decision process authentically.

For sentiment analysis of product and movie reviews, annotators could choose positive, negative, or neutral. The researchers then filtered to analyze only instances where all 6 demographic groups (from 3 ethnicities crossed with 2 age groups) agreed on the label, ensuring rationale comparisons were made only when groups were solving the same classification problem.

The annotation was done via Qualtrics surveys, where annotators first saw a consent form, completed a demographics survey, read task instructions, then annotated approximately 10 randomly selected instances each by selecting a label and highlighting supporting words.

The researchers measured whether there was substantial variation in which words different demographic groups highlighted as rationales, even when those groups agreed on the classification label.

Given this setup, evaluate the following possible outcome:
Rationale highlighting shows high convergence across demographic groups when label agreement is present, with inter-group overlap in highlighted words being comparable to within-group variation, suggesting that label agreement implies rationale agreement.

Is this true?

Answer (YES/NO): NO